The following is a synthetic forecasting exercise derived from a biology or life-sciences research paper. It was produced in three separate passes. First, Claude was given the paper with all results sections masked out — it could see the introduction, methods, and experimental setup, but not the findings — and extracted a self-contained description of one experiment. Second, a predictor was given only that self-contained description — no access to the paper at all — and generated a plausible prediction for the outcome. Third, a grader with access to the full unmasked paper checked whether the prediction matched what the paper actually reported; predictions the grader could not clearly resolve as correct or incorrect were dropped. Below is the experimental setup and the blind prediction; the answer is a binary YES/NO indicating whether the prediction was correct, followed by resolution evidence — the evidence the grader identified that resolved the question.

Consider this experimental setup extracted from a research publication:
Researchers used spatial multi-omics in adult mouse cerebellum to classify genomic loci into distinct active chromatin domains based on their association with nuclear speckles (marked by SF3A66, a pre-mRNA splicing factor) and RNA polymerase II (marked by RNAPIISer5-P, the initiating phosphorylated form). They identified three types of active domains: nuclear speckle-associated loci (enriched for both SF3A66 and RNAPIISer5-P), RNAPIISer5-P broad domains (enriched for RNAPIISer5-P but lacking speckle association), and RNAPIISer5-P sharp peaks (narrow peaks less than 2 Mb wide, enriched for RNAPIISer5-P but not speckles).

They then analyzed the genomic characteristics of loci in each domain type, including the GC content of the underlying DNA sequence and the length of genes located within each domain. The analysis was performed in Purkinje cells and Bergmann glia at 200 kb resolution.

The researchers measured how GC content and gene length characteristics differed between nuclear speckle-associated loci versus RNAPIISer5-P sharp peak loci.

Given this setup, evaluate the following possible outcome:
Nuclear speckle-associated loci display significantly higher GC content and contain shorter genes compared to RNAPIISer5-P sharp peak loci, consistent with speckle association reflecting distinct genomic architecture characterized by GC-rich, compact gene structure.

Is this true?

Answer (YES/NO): YES